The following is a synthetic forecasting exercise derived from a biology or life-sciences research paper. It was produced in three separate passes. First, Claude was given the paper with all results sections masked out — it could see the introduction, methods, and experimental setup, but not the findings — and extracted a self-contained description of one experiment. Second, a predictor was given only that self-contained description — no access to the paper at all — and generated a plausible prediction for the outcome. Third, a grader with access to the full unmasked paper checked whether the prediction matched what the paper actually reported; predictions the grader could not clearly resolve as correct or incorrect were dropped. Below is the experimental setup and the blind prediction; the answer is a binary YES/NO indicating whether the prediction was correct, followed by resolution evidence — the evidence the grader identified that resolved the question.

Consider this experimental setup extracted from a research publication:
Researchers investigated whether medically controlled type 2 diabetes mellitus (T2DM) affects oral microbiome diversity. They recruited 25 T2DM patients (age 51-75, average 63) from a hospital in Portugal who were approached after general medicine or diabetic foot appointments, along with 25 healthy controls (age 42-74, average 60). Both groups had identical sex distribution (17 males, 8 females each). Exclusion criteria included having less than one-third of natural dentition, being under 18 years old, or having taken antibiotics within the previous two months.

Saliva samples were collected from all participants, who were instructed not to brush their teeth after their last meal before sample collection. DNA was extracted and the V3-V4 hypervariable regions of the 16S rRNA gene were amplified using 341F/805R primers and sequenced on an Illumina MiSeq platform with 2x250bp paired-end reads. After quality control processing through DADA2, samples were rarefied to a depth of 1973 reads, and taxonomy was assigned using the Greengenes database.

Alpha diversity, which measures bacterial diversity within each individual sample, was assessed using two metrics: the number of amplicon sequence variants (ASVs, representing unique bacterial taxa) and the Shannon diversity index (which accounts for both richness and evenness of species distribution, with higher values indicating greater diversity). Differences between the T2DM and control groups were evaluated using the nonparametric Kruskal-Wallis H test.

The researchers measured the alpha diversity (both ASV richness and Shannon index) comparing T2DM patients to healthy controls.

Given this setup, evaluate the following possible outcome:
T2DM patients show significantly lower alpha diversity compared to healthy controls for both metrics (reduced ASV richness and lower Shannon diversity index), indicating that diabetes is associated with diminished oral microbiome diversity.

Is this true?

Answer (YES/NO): NO